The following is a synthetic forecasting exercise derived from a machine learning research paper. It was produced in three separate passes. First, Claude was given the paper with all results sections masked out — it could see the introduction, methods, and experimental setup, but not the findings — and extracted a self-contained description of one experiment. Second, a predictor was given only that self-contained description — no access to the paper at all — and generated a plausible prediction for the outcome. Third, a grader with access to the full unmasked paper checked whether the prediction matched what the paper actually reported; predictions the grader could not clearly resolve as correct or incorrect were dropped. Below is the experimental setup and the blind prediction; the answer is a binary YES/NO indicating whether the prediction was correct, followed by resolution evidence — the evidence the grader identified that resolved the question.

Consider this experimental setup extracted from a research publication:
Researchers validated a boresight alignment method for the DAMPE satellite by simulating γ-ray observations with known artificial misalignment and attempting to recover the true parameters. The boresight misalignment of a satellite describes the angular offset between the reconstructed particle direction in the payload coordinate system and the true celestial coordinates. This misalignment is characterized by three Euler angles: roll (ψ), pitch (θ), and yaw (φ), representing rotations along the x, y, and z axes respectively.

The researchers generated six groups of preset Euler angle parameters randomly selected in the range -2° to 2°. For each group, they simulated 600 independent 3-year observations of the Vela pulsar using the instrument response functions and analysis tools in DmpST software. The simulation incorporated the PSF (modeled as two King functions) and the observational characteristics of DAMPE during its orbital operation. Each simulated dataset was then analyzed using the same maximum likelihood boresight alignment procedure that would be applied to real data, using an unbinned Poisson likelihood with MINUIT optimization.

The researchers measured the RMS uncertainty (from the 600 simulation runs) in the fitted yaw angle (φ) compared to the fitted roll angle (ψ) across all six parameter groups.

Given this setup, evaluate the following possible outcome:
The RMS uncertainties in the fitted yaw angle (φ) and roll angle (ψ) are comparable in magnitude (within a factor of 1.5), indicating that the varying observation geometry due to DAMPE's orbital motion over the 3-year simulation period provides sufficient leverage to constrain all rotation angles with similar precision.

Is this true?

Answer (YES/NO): NO